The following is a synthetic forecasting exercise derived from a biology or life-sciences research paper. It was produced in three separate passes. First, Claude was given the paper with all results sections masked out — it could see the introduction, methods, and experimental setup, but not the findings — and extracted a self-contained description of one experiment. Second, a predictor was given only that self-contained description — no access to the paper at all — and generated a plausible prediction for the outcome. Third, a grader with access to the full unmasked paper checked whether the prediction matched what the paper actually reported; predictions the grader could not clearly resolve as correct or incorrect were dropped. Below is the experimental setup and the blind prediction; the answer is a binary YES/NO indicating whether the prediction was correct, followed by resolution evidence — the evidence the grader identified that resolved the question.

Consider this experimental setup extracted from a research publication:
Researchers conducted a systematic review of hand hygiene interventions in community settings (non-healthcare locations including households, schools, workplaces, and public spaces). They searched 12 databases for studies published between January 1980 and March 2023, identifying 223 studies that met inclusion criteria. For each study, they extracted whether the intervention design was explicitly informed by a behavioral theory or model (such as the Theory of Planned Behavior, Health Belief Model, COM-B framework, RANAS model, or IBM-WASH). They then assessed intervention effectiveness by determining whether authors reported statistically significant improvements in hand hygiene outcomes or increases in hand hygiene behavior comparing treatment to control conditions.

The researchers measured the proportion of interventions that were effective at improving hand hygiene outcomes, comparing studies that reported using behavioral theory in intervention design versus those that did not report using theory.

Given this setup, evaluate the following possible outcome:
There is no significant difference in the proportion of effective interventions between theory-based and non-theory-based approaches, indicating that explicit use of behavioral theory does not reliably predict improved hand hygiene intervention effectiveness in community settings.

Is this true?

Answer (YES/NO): YES